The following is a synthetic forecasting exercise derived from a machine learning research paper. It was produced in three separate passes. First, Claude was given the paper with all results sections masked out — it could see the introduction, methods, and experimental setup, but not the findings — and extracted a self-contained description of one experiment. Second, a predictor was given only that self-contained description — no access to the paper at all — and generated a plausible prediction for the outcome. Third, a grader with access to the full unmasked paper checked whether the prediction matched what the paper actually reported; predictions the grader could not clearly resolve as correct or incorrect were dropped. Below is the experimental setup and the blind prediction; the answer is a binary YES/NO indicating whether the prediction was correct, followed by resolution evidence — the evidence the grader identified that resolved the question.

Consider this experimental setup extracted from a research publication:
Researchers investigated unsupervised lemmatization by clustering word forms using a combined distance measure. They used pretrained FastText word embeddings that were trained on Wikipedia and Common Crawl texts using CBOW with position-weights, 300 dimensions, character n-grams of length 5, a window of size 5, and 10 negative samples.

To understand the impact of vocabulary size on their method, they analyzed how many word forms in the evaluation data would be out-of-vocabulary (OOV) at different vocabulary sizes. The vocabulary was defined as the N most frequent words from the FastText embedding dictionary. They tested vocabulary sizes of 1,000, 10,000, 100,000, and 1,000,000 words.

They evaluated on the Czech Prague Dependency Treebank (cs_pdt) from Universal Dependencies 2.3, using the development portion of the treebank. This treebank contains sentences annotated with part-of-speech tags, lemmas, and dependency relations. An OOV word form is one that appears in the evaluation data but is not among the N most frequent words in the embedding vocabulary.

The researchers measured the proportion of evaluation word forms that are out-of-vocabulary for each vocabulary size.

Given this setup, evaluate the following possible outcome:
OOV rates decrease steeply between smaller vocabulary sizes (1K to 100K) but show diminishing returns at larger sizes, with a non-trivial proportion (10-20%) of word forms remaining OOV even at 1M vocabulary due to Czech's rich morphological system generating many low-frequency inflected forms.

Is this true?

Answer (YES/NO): NO